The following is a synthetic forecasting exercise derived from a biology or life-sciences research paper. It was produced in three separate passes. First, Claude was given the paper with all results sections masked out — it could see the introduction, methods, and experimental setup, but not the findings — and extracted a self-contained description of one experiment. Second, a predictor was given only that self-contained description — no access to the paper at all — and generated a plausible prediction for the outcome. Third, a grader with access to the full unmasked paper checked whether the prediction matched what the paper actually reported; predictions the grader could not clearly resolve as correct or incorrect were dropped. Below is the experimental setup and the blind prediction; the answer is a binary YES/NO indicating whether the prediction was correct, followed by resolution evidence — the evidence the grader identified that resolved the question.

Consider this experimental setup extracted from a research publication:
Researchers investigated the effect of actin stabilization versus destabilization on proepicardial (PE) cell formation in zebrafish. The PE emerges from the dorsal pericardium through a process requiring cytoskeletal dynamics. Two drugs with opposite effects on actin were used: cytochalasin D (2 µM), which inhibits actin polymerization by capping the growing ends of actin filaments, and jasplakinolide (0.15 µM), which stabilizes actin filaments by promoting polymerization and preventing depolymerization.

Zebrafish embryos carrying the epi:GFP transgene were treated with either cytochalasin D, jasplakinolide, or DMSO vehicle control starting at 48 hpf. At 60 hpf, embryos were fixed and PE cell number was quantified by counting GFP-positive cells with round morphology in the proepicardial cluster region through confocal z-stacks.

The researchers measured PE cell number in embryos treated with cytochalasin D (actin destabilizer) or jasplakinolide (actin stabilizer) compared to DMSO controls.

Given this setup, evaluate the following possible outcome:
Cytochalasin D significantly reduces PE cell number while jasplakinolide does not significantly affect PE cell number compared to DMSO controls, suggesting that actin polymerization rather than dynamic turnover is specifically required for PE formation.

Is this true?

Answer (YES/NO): YES